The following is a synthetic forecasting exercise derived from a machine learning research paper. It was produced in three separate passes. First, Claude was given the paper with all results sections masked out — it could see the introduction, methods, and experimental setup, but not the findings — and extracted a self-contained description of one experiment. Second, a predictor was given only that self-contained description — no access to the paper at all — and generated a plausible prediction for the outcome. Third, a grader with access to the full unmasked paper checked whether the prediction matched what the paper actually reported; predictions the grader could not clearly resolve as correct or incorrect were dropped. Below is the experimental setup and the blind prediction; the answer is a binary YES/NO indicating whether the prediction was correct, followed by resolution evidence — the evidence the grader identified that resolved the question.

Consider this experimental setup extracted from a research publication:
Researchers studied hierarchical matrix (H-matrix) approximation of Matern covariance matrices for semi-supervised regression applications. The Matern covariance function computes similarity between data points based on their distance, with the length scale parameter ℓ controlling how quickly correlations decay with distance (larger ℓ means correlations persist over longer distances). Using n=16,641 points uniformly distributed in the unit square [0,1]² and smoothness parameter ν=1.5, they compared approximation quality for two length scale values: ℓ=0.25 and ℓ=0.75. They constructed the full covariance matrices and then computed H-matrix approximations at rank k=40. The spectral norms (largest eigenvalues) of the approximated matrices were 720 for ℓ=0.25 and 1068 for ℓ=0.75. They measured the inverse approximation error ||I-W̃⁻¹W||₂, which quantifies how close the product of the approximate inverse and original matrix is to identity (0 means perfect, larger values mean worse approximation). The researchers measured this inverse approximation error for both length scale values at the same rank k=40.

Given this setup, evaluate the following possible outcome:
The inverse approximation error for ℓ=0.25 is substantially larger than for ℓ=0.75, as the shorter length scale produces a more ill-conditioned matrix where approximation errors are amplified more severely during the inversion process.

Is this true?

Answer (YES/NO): NO